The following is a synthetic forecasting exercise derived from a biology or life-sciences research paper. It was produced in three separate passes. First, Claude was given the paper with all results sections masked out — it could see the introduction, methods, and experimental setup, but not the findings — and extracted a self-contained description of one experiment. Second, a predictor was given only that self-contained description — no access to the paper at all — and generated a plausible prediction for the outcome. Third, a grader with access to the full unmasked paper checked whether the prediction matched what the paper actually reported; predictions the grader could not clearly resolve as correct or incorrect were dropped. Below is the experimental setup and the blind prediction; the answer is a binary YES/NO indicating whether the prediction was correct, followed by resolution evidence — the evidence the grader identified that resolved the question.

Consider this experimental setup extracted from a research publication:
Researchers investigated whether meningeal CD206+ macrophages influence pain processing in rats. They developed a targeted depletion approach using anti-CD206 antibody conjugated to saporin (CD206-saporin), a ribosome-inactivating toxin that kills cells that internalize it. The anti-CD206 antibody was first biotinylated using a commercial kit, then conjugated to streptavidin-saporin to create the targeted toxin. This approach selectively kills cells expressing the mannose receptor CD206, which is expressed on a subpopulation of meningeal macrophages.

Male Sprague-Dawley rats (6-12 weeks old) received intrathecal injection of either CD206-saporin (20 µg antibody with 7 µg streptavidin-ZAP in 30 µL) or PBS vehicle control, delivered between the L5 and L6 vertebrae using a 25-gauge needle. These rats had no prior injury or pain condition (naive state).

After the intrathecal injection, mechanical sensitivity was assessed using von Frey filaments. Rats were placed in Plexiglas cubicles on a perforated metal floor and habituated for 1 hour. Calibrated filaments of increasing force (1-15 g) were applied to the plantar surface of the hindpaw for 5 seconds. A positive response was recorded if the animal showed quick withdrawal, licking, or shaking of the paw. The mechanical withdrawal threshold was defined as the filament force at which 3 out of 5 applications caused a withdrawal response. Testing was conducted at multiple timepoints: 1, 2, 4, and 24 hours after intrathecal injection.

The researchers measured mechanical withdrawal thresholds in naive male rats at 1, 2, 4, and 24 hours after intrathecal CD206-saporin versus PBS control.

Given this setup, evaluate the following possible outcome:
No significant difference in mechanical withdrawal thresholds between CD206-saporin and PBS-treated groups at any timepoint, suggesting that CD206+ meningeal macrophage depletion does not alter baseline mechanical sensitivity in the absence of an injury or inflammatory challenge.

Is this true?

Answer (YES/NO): YES